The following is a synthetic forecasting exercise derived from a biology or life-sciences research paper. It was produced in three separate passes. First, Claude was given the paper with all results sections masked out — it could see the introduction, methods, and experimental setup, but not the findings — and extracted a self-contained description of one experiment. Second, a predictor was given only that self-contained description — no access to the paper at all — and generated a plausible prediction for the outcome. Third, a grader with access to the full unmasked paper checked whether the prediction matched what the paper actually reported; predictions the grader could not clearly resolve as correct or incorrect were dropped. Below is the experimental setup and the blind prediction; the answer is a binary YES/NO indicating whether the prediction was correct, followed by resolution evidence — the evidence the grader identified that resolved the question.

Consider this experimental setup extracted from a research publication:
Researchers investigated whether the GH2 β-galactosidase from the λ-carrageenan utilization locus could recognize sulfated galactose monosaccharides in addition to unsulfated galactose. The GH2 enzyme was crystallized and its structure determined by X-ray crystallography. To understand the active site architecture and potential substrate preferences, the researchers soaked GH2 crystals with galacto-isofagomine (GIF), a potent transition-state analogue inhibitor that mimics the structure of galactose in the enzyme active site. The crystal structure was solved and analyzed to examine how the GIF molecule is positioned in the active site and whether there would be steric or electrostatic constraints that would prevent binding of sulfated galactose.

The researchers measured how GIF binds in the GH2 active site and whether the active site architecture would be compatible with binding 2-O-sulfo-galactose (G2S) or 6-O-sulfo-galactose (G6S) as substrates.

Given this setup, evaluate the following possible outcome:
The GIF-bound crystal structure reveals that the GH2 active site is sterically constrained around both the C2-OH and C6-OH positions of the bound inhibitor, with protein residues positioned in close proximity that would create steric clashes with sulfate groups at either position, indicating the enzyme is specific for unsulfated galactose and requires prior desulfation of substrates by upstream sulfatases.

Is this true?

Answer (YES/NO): YES